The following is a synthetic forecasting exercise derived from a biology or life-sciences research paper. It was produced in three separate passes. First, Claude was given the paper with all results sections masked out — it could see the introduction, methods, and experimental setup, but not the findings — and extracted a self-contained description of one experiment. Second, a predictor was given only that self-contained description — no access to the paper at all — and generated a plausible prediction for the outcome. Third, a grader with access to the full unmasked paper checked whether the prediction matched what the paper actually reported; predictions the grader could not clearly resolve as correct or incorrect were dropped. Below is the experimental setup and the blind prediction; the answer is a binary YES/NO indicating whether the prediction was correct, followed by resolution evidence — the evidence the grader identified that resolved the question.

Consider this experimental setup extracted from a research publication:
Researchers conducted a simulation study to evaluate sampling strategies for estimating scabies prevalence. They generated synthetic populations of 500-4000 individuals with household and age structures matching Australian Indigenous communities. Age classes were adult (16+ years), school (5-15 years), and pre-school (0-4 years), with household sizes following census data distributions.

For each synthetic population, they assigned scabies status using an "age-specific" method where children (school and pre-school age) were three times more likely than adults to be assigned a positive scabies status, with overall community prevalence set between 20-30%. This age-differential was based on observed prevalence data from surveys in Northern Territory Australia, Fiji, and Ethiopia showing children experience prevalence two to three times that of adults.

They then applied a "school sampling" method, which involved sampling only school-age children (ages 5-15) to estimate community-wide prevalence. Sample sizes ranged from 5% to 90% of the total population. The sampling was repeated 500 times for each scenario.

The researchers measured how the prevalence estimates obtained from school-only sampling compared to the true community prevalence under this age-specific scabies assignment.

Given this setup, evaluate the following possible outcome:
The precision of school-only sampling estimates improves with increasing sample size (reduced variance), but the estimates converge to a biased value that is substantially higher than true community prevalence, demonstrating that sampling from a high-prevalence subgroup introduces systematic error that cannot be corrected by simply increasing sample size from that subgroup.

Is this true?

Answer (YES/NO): YES